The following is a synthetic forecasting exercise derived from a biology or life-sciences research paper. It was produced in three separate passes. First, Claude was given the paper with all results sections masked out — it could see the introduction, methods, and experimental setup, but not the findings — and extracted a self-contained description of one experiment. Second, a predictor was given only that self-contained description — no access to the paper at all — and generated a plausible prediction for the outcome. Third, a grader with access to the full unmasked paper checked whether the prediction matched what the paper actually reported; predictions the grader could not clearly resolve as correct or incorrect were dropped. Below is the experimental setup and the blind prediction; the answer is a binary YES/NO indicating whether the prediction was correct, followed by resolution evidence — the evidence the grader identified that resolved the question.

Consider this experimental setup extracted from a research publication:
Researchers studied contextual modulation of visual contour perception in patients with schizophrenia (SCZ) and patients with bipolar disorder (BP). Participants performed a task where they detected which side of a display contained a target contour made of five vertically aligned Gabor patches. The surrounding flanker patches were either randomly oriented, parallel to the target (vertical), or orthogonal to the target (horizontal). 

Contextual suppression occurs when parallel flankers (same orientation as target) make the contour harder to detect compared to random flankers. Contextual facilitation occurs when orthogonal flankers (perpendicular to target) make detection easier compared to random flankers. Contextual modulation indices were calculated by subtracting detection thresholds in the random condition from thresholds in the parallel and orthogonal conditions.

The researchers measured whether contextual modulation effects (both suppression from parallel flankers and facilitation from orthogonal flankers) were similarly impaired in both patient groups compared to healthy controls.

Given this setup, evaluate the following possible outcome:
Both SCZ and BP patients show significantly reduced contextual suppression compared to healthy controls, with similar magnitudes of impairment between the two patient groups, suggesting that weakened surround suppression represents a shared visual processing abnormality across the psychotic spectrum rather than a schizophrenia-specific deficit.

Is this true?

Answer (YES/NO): NO